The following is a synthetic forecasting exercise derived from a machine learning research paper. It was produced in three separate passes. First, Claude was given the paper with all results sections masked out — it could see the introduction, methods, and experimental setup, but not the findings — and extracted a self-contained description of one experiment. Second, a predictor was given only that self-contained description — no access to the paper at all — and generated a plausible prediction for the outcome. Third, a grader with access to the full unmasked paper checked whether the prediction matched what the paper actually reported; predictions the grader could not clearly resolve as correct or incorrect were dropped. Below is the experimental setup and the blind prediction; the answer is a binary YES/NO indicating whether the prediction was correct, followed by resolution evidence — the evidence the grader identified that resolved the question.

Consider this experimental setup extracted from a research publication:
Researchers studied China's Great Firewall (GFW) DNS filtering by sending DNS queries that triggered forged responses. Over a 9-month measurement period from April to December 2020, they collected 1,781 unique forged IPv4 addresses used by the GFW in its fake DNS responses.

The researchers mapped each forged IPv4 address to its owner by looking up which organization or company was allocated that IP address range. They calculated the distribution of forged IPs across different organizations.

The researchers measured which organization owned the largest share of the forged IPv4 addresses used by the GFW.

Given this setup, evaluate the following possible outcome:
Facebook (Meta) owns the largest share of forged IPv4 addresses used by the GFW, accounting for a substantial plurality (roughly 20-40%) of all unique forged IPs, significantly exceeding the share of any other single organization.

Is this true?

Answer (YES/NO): NO